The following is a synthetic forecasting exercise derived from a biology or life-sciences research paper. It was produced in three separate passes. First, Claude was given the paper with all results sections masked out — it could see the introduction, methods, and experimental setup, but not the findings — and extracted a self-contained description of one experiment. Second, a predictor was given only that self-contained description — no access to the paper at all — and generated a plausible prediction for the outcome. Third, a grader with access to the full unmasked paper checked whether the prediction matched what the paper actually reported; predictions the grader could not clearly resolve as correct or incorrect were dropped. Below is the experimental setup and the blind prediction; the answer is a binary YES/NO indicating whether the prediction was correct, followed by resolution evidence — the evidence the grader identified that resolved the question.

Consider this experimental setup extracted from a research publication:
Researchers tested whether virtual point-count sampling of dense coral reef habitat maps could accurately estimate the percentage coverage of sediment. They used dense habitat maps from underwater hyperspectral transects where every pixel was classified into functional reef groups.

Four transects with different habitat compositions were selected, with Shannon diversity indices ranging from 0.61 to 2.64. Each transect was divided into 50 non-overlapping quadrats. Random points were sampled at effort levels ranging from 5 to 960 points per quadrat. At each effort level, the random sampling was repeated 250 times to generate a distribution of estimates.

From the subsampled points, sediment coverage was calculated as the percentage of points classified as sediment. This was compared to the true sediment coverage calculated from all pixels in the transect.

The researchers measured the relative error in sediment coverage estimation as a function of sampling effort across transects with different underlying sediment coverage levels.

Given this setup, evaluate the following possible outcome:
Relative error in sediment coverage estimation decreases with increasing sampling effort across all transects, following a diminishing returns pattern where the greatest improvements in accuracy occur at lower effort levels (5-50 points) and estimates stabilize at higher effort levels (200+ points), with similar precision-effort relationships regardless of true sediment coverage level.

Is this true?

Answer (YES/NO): NO